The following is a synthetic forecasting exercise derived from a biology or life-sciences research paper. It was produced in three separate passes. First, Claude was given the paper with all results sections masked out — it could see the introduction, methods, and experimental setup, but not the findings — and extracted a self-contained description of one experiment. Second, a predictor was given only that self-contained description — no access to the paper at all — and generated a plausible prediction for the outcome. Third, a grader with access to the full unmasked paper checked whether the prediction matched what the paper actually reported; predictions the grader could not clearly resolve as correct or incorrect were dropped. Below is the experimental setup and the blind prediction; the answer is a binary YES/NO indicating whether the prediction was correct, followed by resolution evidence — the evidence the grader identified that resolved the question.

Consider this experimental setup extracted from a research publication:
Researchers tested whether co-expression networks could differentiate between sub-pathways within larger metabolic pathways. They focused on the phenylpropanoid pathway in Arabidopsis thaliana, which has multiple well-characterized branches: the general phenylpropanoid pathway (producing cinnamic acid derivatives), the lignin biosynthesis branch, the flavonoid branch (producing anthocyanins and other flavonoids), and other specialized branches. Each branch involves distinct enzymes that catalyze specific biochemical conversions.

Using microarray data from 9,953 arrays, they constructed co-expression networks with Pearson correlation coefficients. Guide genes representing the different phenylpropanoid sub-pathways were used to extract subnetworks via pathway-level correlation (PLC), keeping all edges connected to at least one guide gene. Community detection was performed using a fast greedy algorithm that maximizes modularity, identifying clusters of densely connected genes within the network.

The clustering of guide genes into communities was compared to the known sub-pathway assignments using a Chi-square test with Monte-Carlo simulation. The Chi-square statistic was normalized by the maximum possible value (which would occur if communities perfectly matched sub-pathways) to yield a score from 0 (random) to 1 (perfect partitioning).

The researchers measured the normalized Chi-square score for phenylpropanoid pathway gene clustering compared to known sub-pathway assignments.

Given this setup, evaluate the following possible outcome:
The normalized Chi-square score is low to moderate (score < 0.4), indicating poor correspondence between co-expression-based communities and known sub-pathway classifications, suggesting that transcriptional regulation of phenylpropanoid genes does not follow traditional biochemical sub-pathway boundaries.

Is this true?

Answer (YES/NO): YES